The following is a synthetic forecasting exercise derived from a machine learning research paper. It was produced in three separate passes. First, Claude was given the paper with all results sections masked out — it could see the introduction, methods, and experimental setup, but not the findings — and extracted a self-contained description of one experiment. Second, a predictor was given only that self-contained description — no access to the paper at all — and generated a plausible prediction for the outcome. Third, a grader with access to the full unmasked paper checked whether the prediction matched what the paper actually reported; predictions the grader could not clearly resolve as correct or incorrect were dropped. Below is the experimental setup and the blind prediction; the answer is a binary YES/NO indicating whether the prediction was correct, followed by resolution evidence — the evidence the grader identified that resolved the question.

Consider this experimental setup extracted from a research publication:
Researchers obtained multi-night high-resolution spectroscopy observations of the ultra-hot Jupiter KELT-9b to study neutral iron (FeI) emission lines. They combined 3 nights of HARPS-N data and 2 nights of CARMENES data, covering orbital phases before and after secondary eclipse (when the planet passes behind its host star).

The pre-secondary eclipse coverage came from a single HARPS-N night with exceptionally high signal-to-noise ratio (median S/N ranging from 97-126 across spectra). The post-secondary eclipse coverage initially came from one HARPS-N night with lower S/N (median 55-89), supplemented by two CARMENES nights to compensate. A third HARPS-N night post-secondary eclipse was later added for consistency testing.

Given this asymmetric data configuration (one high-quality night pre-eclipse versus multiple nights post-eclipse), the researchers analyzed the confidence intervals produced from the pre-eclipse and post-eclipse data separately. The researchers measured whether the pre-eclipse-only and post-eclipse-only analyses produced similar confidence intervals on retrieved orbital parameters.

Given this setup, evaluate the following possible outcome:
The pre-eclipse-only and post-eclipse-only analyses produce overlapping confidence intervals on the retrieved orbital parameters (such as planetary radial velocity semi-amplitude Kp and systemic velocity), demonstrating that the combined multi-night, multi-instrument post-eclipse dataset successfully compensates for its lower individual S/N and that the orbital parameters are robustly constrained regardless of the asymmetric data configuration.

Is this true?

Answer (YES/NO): NO